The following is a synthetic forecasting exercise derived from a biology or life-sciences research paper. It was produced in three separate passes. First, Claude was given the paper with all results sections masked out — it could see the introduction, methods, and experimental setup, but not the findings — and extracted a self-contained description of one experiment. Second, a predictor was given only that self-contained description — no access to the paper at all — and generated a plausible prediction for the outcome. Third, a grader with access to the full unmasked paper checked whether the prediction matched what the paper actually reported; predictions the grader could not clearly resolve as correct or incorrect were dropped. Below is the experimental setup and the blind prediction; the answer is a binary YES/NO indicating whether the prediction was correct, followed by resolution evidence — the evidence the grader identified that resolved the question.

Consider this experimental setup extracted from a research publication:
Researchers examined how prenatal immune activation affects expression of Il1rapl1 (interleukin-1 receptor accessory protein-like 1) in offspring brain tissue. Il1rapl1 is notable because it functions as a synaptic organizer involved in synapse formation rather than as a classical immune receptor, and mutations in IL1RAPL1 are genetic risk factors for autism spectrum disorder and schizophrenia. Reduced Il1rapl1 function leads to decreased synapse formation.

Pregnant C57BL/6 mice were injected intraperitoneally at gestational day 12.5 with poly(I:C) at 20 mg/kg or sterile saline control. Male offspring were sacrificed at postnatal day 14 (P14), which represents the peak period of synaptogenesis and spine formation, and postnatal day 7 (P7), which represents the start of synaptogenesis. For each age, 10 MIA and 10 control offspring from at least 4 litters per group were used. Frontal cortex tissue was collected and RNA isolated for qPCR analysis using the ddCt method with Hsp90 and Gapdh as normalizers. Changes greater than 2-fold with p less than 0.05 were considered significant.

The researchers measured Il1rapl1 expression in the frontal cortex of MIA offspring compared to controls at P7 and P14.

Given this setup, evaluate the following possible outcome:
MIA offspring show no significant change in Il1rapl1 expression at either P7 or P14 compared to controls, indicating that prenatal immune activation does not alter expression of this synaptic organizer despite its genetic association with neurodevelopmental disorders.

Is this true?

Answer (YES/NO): NO